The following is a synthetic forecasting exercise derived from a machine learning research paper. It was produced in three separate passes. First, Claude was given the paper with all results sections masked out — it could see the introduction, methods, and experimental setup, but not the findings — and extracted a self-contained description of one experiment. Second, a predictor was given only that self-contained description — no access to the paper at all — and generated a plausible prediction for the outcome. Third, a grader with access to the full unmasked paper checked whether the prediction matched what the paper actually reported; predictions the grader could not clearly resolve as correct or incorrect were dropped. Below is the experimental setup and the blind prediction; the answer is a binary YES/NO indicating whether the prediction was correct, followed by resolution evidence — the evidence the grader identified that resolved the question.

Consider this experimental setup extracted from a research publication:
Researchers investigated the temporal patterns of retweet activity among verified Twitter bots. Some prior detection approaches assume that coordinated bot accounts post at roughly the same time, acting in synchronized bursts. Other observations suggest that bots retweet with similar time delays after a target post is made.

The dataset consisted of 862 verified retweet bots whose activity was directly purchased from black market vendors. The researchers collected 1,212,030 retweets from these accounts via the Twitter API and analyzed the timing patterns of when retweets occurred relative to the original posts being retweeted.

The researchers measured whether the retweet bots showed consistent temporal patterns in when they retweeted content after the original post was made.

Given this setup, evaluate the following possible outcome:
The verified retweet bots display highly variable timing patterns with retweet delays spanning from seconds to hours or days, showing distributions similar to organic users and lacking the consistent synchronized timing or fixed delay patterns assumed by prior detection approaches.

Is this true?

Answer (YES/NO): NO